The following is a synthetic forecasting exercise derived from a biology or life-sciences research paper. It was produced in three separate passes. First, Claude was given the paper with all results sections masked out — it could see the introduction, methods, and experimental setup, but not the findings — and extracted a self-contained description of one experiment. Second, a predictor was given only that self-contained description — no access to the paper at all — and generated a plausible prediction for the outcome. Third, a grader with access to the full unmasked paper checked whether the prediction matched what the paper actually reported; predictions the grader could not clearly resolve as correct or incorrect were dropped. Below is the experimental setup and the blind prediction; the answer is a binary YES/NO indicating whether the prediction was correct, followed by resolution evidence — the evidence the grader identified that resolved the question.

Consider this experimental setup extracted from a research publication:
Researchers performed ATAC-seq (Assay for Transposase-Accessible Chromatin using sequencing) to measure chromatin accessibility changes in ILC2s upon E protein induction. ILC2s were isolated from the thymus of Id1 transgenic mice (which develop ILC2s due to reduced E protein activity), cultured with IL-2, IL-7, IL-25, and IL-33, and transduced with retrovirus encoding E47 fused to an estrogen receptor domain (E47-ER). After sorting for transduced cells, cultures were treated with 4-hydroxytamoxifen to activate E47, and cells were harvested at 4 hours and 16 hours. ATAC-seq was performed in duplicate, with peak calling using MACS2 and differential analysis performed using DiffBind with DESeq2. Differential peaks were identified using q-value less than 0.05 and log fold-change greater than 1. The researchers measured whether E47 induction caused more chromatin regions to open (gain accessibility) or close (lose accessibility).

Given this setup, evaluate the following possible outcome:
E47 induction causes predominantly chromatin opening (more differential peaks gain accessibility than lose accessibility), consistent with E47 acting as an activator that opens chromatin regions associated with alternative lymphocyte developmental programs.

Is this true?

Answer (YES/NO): NO